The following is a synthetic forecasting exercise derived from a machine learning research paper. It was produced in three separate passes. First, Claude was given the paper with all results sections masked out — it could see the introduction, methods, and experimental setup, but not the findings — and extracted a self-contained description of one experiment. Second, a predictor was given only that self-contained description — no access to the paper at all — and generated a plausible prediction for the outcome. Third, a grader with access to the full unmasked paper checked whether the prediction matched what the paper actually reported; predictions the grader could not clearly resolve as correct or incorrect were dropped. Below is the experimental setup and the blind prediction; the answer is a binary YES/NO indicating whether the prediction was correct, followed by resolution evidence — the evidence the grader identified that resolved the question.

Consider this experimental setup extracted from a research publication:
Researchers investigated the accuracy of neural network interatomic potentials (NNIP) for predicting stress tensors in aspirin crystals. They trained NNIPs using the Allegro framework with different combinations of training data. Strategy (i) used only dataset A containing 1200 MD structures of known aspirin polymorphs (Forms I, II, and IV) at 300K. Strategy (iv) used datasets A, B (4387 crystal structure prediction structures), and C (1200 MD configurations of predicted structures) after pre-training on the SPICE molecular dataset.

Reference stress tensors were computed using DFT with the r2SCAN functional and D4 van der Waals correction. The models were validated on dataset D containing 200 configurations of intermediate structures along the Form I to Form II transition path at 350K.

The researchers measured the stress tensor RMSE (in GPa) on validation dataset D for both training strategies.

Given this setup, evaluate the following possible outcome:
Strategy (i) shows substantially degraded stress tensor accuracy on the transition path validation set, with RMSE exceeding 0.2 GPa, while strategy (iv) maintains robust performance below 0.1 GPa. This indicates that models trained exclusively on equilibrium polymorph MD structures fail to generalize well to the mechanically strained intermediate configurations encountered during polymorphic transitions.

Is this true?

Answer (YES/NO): NO